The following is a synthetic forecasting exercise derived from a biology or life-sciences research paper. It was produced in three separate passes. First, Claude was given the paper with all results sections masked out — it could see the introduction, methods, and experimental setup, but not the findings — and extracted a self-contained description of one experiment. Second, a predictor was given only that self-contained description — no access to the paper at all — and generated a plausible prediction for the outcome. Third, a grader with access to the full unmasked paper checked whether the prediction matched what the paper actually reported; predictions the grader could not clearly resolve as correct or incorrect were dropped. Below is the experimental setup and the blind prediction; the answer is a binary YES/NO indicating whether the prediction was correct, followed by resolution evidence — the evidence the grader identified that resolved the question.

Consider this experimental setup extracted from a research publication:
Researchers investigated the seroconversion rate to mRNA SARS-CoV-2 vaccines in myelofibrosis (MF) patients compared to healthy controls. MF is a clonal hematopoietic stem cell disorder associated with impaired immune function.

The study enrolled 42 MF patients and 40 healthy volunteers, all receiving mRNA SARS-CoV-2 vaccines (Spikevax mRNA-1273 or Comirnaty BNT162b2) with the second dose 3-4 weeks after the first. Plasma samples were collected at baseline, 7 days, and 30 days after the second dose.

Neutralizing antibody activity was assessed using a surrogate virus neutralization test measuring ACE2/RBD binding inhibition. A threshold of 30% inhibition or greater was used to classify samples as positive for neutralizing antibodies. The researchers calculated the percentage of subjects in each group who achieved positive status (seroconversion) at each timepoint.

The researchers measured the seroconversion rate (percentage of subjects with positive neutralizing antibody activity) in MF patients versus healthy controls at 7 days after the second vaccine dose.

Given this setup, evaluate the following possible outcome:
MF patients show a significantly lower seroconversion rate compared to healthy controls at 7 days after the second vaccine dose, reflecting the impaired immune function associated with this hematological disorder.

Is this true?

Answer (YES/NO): YES